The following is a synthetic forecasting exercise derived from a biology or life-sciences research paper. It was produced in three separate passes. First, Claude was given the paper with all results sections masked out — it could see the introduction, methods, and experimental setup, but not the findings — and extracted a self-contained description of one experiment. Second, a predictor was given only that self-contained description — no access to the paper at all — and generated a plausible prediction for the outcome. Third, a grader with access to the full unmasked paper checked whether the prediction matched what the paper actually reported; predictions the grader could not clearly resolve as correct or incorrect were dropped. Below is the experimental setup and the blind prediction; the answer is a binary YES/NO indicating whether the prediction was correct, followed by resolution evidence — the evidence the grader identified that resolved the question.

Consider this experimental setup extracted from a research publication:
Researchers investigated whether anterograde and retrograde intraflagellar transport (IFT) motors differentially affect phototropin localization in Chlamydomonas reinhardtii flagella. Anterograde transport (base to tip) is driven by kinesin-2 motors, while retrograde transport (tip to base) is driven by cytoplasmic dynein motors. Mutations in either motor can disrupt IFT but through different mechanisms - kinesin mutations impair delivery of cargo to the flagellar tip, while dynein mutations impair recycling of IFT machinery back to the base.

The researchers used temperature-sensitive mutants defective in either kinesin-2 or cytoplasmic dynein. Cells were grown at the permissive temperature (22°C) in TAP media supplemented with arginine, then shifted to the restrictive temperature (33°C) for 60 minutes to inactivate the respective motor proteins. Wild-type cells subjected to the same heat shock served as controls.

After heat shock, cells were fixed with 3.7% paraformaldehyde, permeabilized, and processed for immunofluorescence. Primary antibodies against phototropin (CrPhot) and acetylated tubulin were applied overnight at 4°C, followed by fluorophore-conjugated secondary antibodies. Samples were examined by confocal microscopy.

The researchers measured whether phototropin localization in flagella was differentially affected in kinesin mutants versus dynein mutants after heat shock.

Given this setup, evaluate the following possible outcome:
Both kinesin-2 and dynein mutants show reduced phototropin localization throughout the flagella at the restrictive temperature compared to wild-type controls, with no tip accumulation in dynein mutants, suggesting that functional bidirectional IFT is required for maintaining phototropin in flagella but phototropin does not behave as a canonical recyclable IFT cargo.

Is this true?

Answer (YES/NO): NO